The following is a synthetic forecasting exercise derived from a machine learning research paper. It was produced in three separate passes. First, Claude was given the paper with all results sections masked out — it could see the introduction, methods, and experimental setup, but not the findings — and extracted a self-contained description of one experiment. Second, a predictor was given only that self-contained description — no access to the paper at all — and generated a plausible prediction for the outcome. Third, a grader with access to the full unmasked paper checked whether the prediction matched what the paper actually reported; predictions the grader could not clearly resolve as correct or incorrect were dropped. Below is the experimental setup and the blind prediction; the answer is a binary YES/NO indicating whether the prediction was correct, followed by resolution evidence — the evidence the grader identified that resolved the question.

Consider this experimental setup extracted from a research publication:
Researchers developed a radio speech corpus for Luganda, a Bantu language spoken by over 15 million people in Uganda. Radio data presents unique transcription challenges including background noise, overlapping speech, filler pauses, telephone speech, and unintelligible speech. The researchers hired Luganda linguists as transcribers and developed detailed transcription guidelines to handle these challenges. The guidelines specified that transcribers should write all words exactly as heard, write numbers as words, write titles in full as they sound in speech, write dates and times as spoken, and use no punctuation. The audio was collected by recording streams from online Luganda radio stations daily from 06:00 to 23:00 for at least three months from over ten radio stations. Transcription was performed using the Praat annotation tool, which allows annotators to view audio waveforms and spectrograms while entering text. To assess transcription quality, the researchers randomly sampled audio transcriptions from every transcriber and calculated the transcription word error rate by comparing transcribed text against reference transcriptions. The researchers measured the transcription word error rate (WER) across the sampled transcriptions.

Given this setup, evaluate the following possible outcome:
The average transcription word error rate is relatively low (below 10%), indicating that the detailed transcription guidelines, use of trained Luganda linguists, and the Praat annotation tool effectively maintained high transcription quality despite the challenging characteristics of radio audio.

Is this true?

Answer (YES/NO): YES